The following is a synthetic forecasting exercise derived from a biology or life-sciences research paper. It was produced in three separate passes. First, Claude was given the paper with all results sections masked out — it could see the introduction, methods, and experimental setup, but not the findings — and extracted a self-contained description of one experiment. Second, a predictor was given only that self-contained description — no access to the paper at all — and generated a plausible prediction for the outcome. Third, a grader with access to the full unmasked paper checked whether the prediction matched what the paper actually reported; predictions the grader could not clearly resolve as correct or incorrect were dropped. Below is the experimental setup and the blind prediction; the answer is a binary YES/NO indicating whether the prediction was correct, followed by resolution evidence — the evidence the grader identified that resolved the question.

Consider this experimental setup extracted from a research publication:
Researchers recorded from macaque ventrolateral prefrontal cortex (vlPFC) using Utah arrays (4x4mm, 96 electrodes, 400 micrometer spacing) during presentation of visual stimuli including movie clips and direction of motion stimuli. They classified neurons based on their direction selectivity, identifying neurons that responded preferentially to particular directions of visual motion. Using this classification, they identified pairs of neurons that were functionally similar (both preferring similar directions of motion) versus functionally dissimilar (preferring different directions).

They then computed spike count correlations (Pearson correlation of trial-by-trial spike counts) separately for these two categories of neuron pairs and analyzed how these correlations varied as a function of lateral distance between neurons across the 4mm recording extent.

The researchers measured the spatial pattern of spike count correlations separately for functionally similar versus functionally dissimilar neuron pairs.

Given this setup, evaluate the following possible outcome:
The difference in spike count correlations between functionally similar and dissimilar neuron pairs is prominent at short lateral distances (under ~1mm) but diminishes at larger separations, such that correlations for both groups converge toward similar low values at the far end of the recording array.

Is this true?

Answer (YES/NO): NO